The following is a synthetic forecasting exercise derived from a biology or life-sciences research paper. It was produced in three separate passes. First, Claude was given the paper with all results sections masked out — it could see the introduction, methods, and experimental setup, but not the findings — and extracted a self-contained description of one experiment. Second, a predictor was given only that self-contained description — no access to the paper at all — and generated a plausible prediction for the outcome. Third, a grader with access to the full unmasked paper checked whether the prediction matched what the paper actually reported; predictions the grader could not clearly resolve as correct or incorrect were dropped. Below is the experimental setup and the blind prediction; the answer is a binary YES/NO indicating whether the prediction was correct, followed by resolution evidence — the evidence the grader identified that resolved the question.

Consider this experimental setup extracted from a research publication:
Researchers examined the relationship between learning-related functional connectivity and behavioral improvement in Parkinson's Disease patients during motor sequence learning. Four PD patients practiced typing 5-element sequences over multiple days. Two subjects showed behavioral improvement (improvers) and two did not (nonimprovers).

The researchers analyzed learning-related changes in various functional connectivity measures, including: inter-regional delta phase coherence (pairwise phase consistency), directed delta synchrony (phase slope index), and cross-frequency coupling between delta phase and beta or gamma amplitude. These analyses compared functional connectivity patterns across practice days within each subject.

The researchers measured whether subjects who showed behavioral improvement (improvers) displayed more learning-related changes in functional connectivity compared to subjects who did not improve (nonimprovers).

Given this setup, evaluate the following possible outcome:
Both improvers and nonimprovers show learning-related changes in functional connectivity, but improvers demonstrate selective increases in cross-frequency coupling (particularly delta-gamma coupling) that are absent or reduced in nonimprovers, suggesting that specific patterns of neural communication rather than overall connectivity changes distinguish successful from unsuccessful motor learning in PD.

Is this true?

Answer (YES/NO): NO